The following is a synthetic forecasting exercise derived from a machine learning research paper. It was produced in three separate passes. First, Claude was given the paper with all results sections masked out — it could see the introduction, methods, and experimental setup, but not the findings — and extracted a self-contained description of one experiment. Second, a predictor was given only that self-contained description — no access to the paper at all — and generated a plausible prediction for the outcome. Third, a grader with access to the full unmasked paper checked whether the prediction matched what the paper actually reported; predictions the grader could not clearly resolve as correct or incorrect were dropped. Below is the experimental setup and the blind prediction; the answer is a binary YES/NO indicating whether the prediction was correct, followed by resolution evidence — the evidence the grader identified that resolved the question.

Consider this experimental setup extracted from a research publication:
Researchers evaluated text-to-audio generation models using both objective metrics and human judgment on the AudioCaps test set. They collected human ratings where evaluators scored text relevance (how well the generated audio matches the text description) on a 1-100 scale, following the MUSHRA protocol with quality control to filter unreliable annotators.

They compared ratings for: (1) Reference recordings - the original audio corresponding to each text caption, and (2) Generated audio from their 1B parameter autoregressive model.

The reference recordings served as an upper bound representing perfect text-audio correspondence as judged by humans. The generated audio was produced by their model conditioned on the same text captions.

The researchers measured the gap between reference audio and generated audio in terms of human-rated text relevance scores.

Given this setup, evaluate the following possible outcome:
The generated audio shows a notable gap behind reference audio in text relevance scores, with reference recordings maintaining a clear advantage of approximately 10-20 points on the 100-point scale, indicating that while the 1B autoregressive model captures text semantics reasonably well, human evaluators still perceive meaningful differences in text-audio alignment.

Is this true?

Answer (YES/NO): NO